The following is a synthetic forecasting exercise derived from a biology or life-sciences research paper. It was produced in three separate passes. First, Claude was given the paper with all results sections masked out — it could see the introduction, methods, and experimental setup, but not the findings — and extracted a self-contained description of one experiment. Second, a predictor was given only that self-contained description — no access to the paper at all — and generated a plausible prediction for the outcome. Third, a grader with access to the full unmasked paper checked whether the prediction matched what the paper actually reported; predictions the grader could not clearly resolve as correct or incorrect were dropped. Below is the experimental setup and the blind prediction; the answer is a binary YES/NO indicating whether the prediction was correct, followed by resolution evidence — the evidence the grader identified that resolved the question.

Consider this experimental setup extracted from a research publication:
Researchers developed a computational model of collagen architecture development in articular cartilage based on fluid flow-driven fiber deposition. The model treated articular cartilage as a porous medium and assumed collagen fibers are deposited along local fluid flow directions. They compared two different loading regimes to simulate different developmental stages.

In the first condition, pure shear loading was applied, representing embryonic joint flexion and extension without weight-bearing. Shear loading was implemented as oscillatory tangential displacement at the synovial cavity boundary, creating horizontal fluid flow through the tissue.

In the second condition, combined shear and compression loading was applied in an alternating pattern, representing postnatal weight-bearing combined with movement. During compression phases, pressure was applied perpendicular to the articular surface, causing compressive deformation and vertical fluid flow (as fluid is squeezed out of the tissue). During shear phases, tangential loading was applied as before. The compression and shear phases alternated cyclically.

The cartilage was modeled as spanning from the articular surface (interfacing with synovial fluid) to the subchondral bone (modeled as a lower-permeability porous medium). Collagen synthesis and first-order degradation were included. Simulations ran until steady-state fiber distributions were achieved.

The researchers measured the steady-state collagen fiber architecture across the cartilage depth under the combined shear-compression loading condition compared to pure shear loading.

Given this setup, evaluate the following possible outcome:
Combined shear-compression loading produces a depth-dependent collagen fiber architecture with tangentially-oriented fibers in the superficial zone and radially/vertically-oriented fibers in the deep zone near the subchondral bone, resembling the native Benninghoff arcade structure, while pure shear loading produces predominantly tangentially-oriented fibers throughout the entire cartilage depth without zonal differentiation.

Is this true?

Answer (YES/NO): YES